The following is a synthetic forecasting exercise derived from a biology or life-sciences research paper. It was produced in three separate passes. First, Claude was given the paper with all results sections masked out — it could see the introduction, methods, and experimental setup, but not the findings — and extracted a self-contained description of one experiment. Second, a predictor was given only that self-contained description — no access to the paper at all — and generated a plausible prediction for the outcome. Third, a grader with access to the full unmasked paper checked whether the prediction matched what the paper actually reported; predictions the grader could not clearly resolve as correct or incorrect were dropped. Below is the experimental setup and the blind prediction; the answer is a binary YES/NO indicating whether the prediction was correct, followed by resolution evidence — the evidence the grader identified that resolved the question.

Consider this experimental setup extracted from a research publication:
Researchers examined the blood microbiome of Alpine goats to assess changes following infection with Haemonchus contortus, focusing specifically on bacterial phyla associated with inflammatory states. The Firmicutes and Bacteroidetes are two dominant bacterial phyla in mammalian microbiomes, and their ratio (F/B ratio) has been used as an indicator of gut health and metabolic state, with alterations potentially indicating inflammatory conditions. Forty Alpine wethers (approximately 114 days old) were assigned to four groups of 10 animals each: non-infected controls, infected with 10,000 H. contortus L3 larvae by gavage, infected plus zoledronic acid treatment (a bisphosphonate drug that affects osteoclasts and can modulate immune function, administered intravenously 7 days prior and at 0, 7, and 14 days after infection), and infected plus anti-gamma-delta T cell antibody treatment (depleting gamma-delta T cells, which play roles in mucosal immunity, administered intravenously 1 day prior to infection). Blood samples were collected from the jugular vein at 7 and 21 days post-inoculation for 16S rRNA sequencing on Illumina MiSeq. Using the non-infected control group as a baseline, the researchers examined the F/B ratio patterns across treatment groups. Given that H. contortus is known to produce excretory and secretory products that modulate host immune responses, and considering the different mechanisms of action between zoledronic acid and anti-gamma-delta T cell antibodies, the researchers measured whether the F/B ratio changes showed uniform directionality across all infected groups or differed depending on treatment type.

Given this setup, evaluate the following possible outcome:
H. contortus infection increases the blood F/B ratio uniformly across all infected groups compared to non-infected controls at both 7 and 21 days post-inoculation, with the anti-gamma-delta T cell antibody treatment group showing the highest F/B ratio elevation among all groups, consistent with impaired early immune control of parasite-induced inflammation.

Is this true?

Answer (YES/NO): NO